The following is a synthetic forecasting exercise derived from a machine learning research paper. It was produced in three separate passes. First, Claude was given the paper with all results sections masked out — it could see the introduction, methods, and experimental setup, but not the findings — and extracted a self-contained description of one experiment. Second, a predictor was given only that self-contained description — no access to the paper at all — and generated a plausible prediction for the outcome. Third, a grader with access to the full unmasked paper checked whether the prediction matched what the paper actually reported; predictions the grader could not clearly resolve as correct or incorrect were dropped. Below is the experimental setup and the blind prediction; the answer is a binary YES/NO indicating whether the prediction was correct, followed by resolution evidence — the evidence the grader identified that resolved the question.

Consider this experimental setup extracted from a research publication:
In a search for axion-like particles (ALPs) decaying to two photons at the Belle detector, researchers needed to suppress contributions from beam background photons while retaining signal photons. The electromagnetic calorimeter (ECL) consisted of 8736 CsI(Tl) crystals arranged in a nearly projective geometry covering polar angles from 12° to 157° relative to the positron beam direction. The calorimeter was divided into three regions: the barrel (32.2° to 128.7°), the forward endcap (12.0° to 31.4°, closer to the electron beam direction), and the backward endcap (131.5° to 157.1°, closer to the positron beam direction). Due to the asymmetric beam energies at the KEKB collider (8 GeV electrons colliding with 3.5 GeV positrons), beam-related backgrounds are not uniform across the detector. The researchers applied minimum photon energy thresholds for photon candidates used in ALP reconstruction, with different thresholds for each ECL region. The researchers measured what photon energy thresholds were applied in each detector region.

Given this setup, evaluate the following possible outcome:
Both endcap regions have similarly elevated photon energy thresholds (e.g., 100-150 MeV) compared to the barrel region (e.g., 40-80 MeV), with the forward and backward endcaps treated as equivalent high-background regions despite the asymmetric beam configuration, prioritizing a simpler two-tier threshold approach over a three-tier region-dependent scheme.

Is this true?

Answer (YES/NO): NO